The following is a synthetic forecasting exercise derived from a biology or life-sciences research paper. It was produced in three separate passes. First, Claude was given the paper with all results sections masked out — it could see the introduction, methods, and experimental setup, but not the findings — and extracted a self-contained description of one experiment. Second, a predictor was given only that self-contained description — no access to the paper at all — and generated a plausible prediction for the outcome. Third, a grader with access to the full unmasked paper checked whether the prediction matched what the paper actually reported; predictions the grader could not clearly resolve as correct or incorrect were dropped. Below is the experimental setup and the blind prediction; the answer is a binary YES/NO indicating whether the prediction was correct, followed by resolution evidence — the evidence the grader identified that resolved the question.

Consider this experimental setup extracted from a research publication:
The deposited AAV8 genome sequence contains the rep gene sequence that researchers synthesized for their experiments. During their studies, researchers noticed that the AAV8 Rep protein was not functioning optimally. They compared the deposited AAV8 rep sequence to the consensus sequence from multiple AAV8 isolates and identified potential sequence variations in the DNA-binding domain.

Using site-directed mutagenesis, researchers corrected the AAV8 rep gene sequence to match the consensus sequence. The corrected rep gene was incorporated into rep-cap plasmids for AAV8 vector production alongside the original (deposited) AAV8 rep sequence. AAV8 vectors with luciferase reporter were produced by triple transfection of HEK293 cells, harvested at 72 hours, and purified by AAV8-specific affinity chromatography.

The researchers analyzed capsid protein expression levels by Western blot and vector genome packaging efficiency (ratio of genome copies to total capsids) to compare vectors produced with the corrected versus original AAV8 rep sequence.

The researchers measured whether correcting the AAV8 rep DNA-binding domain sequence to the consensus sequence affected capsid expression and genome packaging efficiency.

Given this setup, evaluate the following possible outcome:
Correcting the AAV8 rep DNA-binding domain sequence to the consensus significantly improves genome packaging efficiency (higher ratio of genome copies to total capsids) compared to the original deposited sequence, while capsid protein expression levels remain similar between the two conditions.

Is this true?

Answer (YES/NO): NO